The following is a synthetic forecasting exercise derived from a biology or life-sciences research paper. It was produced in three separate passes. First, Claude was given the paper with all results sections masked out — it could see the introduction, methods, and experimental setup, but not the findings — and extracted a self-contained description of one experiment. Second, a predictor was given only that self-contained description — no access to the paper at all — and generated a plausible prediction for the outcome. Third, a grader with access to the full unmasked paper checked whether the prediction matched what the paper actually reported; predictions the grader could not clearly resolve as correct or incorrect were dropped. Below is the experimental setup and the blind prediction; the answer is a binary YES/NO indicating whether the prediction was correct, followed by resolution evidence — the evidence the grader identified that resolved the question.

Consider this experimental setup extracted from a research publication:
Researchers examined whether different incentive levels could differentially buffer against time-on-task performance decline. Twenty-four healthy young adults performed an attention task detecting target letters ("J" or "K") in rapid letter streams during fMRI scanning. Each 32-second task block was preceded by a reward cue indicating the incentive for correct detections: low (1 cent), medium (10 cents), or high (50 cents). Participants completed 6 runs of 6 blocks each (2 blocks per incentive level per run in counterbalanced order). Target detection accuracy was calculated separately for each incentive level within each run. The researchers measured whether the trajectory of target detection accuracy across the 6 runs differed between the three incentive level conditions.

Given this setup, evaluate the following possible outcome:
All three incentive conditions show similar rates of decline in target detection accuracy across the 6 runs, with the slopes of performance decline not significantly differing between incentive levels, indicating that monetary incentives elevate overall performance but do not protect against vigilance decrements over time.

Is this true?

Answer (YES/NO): NO